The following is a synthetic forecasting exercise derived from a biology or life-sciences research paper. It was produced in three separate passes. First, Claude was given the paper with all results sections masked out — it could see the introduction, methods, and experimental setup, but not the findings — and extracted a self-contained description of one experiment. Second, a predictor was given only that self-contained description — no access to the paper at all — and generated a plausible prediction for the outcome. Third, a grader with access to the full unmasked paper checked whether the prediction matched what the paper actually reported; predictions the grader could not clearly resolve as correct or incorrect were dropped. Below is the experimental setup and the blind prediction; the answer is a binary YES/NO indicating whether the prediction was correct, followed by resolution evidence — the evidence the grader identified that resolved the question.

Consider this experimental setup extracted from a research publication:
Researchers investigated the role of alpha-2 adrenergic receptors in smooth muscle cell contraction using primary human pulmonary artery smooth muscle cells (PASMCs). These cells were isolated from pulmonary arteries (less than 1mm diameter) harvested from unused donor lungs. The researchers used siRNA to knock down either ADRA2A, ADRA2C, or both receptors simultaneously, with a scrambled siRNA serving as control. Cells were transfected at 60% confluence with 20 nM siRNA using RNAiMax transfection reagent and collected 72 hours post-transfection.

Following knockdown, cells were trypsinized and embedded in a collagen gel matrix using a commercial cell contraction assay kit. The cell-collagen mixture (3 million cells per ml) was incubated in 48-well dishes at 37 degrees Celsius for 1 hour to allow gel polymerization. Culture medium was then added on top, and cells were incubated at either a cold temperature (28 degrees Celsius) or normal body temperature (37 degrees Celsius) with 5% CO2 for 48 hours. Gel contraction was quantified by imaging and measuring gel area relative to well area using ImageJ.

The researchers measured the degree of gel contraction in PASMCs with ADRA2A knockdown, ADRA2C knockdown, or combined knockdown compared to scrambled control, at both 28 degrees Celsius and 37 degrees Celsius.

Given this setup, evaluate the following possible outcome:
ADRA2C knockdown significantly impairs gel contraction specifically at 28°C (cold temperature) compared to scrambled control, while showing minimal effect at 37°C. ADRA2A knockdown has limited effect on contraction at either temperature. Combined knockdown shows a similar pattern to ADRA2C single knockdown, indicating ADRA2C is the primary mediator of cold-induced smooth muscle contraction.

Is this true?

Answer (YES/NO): NO